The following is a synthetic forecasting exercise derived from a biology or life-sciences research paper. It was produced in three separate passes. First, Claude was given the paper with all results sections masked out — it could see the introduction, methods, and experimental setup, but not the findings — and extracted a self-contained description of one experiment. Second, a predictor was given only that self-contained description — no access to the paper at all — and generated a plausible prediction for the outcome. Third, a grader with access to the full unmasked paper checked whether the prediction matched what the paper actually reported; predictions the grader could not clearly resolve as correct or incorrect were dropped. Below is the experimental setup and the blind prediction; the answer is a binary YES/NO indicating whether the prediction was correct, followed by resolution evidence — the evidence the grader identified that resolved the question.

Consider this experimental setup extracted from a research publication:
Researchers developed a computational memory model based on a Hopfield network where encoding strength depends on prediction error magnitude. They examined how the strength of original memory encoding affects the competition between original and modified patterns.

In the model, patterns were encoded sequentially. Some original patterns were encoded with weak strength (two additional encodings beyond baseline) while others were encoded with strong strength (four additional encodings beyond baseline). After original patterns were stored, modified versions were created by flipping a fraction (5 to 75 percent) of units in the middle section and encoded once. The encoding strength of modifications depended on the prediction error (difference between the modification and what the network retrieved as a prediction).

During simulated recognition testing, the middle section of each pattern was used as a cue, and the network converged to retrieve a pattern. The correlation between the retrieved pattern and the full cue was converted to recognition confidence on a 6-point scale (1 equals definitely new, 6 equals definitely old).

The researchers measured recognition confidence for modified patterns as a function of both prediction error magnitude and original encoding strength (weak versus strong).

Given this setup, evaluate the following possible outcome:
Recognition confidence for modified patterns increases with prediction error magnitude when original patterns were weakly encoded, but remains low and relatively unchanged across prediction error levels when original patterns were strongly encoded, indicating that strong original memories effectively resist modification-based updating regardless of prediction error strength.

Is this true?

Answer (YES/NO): NO